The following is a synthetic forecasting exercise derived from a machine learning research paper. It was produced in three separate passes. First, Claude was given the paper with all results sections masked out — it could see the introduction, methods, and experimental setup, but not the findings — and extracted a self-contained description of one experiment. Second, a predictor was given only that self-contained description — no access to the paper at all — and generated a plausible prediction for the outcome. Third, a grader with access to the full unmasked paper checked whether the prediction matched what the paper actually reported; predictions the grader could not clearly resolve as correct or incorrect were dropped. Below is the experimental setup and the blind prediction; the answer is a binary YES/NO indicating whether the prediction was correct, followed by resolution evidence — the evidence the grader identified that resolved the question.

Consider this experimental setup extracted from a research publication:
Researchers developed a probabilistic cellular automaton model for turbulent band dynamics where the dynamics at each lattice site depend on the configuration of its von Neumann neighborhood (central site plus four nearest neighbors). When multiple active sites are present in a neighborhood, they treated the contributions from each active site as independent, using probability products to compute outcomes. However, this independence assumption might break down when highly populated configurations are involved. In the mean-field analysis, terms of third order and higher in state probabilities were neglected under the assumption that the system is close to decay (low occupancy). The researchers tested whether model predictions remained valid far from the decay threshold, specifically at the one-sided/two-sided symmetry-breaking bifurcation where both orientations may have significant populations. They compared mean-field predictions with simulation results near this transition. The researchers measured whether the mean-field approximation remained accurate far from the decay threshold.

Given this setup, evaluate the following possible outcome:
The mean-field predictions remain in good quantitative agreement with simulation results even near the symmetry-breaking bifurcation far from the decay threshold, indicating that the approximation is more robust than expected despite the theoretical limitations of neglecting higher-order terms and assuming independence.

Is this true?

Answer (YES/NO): YES